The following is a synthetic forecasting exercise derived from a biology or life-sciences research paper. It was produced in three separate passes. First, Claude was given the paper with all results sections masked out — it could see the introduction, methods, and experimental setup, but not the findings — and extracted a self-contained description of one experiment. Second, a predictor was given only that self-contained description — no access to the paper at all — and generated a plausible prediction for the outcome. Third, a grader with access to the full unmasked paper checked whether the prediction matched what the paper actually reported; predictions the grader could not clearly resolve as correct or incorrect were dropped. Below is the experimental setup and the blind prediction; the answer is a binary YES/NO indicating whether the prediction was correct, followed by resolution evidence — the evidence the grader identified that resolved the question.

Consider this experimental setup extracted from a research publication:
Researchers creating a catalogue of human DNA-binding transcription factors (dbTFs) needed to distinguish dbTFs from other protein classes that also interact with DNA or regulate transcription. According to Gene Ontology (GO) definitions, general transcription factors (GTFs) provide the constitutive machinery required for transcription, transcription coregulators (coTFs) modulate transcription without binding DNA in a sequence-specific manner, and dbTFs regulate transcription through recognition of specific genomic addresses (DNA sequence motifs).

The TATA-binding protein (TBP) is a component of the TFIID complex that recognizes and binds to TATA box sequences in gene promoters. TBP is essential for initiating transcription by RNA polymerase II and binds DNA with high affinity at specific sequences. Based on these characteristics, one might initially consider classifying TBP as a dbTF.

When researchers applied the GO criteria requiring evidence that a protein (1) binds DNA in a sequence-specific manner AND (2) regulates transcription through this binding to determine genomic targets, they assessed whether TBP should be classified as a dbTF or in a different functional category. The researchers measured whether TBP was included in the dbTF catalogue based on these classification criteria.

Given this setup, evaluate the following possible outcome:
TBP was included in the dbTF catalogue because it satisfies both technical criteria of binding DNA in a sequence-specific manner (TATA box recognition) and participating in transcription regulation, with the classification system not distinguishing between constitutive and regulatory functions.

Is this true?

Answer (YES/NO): NO